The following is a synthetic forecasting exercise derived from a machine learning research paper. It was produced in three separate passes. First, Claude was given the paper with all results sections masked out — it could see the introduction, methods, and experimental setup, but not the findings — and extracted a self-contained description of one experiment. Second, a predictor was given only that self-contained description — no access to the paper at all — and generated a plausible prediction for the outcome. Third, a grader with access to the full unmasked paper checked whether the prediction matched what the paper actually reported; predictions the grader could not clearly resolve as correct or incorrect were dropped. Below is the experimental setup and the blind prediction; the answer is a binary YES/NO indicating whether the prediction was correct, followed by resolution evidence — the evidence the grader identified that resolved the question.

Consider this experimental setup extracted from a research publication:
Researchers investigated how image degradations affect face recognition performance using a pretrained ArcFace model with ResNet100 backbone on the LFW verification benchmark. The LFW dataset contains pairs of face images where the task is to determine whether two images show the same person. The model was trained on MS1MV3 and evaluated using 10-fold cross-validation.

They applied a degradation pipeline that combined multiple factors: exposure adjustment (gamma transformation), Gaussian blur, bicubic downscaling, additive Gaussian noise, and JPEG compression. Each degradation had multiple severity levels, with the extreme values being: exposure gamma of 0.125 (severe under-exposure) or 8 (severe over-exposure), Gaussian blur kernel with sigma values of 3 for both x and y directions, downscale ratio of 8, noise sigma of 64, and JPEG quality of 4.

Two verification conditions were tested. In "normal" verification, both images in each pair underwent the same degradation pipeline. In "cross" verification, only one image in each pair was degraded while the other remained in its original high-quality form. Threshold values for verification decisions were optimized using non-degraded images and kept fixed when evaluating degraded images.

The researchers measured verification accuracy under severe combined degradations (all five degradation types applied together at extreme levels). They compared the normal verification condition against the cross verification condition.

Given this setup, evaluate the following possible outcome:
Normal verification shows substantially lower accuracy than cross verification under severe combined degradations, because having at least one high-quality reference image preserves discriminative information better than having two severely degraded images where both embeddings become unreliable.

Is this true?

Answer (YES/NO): YES